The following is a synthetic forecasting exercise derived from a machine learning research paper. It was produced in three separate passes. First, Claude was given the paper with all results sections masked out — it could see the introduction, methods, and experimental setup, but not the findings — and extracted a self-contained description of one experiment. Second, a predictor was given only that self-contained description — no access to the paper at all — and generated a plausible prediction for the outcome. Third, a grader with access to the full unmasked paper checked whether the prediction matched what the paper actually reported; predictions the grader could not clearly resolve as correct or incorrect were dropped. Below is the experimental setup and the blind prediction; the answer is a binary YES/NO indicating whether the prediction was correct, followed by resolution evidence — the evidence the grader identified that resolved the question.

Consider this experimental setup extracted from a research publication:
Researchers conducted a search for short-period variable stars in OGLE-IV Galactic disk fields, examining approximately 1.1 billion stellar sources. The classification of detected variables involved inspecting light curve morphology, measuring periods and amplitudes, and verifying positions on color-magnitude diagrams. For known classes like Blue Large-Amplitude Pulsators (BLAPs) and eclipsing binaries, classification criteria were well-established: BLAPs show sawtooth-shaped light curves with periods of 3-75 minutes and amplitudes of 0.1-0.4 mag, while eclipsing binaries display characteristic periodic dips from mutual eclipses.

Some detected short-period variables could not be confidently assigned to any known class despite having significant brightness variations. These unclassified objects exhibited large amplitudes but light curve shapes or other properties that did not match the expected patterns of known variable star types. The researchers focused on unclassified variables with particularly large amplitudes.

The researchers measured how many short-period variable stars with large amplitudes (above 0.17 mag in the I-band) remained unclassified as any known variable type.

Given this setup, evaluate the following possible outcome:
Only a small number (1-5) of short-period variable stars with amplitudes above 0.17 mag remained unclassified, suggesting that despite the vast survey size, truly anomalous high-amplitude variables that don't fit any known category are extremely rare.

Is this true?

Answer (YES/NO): YES